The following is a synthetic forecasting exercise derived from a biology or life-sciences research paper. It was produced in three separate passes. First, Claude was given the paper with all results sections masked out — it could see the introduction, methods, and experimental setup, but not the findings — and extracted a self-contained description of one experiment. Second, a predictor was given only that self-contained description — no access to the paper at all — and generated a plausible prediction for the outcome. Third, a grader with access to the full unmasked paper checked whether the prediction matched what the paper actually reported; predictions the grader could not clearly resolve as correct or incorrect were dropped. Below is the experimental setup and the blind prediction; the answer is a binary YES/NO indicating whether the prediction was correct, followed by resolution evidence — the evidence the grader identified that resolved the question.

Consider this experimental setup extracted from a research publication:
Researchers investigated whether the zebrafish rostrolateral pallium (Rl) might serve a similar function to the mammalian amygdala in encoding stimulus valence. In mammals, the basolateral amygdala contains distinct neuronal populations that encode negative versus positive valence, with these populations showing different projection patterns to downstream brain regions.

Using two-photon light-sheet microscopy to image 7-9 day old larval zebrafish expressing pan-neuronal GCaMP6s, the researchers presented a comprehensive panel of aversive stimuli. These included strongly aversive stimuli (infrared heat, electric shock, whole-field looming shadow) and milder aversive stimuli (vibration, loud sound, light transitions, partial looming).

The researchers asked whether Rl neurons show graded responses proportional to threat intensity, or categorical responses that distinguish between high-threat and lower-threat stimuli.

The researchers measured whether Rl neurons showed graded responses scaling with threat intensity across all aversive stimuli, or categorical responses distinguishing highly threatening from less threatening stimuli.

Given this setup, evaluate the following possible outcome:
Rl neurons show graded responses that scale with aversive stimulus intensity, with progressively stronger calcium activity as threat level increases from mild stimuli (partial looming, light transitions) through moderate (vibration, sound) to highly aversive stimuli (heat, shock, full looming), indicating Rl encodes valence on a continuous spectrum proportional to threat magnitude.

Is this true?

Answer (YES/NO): NO